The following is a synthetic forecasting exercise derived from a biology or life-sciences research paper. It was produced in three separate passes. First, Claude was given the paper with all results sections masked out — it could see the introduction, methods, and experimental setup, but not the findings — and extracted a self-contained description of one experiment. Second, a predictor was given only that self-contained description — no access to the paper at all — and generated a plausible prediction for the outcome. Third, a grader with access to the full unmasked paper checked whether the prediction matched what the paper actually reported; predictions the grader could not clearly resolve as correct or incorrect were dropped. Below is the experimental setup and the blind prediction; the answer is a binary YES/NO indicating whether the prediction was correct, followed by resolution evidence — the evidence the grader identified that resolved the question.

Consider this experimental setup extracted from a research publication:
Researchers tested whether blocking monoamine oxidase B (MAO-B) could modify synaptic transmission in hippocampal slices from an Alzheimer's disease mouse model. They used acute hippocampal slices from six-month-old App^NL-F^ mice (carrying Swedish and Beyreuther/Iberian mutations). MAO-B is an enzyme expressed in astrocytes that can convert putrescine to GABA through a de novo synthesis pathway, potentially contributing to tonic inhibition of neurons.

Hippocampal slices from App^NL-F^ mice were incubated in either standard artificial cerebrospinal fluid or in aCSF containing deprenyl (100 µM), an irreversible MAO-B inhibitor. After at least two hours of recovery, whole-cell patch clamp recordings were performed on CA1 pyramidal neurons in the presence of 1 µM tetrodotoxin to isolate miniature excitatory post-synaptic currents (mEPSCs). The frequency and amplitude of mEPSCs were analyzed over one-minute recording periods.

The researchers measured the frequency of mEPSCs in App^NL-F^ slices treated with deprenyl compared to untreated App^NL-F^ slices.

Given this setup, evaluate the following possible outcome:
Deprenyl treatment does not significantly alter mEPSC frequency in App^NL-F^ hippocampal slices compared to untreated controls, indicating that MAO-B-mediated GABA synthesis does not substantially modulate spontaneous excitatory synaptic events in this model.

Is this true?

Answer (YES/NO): NO